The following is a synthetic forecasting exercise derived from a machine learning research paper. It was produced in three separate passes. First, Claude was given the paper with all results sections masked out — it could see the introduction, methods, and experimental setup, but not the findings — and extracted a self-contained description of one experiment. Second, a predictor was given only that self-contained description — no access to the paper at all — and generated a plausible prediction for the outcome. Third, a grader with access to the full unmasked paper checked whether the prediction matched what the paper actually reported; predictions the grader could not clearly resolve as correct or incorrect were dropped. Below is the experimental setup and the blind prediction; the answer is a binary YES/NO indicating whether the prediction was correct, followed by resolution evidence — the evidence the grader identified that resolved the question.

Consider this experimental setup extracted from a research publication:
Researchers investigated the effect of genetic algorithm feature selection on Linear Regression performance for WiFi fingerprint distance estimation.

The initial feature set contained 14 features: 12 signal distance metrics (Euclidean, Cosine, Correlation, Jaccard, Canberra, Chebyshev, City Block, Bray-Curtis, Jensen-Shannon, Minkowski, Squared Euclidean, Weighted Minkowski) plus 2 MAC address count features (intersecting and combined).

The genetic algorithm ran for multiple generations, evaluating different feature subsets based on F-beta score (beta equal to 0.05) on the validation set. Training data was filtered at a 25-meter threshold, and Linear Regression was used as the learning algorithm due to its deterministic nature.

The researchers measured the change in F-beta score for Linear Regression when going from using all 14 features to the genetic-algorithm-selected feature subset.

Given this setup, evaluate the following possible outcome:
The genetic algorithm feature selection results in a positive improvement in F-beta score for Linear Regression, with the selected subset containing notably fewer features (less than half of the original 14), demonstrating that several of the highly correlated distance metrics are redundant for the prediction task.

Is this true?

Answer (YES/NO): NO